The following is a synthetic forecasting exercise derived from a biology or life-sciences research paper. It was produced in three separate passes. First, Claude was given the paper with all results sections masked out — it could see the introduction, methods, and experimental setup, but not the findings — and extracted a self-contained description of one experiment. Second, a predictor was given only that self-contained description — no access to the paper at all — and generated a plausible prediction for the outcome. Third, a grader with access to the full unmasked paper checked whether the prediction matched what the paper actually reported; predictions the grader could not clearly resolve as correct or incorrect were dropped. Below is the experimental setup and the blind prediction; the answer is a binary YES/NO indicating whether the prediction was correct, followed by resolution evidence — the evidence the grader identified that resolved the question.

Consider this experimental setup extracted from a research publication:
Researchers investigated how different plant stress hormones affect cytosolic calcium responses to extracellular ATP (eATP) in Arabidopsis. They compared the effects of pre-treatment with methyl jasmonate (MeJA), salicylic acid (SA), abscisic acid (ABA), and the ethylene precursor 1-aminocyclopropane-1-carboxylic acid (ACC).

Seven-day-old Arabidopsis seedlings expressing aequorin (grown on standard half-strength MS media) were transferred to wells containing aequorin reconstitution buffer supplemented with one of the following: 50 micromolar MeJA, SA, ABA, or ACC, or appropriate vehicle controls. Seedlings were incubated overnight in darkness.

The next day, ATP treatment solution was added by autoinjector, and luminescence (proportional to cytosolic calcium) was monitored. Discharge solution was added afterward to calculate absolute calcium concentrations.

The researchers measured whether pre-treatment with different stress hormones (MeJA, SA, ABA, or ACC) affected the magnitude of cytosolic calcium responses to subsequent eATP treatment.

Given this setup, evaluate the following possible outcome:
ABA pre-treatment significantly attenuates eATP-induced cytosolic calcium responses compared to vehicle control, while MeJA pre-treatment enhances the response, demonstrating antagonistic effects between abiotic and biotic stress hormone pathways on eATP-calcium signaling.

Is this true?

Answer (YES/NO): NO